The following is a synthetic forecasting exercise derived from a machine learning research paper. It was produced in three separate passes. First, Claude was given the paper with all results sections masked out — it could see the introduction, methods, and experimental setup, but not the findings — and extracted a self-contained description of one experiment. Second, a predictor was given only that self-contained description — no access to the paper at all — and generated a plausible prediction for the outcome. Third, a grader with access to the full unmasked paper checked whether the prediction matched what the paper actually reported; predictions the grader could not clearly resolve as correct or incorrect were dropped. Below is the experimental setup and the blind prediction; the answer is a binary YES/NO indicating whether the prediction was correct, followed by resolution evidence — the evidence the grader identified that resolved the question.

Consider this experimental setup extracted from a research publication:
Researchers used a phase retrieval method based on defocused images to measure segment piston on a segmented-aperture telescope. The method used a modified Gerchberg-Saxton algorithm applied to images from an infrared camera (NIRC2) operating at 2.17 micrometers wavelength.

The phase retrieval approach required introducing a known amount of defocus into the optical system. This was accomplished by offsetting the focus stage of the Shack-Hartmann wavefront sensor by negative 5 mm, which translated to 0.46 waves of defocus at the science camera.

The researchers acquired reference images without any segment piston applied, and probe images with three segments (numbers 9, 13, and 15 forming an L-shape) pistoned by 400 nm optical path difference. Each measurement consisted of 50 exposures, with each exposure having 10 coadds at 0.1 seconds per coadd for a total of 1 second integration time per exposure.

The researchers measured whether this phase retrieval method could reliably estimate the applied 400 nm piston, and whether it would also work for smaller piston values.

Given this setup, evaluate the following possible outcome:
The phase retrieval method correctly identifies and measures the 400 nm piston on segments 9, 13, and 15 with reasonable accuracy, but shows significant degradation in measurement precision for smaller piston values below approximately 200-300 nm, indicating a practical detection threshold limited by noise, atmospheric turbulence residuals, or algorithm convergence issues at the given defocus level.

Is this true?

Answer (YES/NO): NO